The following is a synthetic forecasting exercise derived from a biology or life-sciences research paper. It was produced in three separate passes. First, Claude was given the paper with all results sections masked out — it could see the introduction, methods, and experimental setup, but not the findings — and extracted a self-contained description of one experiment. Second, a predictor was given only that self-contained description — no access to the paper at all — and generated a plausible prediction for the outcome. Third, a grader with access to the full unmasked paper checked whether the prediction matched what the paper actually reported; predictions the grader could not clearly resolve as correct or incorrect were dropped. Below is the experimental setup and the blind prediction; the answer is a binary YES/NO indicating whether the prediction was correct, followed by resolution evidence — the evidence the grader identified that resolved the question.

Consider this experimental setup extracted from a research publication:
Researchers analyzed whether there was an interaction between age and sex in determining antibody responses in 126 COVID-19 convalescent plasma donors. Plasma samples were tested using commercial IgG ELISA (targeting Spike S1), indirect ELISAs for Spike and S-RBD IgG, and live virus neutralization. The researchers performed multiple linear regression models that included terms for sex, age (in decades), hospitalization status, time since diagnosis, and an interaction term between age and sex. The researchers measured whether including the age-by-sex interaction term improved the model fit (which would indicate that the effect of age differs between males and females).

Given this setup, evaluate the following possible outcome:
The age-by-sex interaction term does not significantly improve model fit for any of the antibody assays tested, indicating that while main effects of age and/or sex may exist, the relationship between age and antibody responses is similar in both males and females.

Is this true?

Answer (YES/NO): YES